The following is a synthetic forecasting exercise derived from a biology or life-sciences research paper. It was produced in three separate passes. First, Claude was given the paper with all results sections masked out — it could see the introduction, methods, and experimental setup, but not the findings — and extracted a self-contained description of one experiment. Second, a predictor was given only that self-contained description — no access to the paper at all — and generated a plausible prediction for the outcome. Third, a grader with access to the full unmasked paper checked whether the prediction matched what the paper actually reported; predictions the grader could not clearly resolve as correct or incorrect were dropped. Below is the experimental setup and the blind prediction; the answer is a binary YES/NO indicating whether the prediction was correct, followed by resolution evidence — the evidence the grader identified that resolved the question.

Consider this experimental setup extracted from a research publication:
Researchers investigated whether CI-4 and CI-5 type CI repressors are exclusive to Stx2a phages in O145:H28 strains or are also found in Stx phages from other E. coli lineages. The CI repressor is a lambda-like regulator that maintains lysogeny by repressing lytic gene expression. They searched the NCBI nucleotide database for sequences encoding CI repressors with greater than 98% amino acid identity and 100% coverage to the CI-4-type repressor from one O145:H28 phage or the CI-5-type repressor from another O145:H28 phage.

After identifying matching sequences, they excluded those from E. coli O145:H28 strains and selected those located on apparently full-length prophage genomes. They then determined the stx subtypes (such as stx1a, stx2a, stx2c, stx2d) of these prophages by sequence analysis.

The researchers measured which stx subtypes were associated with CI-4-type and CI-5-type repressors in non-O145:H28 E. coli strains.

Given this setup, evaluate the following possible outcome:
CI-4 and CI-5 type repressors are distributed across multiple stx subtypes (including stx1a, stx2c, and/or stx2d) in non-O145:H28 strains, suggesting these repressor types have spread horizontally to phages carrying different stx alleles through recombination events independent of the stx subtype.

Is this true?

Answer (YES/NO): YES